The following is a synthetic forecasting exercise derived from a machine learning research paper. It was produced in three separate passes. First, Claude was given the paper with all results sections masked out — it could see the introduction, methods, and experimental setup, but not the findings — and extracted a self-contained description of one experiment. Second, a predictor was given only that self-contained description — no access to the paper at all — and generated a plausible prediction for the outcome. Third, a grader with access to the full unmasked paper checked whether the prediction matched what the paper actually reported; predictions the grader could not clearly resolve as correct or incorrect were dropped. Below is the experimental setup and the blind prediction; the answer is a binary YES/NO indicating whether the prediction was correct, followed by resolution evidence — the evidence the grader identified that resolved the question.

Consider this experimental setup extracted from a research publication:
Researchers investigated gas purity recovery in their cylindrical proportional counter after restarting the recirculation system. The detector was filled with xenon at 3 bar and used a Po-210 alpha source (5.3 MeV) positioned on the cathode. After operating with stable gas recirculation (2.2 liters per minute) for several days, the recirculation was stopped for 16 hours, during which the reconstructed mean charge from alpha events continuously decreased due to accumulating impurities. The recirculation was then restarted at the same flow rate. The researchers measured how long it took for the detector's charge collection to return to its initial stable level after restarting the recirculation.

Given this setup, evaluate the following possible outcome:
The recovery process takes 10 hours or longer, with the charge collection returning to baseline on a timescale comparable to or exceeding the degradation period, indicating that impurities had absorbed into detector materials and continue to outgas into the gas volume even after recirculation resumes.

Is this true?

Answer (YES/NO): NO